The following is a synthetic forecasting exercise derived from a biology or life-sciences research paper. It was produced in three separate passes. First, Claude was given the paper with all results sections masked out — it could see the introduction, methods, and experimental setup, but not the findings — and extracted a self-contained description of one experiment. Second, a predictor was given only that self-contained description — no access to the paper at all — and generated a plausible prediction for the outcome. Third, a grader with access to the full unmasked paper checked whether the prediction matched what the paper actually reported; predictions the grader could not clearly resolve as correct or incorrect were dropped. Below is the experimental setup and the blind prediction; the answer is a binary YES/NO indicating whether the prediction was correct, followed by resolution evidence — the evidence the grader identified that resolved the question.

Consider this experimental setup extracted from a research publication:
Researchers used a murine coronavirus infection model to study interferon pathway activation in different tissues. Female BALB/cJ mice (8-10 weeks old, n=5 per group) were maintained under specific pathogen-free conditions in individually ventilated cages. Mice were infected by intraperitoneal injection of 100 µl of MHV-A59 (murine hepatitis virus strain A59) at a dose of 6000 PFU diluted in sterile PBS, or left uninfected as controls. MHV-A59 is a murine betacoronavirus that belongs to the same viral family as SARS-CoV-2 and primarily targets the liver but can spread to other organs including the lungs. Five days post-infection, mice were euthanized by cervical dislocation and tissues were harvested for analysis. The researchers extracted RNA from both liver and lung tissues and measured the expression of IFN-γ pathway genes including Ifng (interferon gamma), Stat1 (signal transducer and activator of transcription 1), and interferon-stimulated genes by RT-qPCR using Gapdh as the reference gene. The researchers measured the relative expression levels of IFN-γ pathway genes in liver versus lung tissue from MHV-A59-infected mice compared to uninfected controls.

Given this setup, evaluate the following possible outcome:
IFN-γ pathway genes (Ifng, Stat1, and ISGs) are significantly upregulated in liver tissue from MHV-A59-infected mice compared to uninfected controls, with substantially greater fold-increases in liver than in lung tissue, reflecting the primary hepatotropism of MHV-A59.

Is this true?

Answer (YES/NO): NO